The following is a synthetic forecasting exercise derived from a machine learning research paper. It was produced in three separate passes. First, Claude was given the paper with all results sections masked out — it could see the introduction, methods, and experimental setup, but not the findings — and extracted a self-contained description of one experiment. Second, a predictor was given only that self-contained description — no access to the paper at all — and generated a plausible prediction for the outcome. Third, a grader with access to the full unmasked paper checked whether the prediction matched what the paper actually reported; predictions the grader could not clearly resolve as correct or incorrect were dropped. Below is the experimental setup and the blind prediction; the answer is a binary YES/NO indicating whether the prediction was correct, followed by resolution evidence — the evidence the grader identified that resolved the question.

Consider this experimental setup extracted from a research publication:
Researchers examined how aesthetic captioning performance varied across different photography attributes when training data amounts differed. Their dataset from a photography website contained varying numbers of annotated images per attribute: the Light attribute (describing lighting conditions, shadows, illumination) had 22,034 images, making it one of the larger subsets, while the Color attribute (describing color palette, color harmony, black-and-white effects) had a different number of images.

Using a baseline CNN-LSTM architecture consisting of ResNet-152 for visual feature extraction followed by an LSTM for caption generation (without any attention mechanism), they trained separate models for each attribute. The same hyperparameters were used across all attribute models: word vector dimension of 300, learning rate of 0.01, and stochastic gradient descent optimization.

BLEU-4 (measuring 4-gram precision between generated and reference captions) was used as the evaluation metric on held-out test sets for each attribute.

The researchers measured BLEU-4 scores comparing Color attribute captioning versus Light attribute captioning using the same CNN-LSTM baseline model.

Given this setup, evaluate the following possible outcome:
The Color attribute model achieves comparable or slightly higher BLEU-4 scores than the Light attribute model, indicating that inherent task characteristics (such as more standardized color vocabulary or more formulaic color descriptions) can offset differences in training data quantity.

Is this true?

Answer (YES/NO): YES